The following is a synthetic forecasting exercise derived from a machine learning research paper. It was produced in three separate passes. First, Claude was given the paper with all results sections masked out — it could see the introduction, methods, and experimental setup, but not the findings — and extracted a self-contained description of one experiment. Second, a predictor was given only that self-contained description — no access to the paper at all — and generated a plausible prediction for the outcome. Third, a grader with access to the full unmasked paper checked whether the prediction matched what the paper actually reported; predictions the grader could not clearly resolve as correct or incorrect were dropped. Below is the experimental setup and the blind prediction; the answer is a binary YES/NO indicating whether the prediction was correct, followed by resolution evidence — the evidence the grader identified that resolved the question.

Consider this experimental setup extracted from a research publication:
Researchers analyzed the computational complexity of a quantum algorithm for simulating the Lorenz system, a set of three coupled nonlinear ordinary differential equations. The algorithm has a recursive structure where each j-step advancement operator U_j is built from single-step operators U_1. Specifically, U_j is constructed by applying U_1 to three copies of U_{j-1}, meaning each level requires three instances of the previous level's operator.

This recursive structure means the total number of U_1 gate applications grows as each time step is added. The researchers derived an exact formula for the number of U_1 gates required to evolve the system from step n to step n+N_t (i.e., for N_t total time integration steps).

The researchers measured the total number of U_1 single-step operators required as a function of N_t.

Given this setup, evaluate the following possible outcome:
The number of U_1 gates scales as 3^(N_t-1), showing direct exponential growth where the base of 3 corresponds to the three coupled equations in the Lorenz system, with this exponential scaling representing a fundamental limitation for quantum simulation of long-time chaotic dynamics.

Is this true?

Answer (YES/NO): NO